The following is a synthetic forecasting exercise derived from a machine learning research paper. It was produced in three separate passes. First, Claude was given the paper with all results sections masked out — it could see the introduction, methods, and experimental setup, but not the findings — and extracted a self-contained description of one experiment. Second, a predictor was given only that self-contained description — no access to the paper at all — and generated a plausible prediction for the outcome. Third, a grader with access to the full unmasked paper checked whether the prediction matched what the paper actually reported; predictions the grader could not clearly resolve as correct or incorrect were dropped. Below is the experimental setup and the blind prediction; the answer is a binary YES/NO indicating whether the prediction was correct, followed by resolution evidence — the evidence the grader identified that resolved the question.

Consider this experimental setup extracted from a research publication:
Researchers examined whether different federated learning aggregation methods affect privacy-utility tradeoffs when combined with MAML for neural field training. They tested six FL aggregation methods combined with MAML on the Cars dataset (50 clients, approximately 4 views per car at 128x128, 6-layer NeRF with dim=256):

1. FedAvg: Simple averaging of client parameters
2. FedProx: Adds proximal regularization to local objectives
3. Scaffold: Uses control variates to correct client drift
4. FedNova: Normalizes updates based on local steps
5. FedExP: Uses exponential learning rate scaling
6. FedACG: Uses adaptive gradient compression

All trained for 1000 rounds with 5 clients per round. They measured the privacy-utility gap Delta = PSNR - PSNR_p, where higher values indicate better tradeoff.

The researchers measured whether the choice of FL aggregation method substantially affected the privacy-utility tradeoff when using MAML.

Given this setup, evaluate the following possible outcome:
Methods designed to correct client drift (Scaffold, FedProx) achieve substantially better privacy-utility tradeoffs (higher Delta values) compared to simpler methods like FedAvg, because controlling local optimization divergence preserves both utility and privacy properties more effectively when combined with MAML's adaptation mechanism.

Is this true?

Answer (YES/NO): NO